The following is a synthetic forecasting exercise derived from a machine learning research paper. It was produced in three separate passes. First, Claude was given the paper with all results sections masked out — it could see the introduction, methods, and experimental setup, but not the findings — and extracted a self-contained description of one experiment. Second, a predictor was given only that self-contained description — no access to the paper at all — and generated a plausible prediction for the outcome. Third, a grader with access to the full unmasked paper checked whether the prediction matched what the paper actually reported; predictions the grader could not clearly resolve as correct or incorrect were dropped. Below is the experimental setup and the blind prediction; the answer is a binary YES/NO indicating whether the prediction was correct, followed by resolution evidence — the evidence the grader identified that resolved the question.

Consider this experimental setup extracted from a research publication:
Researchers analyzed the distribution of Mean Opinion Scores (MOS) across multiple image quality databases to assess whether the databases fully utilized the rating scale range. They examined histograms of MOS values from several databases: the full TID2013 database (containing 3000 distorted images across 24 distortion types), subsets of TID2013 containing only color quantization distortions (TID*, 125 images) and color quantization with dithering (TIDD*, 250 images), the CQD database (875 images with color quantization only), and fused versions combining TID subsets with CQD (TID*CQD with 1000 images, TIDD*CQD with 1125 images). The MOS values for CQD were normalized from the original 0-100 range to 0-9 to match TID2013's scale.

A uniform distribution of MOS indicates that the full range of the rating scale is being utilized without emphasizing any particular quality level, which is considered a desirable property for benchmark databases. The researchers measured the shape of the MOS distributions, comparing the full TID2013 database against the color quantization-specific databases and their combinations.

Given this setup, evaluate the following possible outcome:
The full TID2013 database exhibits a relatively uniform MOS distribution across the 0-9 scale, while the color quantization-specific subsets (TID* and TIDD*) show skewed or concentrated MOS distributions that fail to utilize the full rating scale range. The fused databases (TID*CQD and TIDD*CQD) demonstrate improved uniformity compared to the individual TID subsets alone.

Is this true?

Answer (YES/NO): NO